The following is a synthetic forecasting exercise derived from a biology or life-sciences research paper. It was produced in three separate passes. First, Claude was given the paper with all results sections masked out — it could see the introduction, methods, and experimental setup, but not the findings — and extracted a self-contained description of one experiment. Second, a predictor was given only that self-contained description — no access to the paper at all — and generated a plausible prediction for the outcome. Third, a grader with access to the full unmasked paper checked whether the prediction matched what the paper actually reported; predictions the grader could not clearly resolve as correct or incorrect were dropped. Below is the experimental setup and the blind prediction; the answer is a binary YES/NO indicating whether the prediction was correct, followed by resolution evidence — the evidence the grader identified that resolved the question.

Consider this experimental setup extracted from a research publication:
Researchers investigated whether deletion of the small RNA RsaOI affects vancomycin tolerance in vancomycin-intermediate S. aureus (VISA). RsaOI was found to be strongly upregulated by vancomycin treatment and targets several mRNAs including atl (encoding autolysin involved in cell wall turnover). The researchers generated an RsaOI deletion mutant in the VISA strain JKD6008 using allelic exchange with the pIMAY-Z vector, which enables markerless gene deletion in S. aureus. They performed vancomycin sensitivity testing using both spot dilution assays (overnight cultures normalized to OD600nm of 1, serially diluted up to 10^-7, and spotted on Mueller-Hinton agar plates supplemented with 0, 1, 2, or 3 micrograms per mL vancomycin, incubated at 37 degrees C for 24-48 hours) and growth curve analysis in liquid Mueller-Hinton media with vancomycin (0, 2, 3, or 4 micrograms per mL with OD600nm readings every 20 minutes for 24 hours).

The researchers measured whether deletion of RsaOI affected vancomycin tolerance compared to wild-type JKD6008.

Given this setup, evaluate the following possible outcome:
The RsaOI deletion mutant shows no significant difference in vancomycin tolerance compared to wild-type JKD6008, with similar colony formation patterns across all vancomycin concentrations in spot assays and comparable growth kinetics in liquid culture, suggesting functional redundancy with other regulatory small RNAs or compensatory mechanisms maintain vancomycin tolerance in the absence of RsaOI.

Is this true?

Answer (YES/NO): YES